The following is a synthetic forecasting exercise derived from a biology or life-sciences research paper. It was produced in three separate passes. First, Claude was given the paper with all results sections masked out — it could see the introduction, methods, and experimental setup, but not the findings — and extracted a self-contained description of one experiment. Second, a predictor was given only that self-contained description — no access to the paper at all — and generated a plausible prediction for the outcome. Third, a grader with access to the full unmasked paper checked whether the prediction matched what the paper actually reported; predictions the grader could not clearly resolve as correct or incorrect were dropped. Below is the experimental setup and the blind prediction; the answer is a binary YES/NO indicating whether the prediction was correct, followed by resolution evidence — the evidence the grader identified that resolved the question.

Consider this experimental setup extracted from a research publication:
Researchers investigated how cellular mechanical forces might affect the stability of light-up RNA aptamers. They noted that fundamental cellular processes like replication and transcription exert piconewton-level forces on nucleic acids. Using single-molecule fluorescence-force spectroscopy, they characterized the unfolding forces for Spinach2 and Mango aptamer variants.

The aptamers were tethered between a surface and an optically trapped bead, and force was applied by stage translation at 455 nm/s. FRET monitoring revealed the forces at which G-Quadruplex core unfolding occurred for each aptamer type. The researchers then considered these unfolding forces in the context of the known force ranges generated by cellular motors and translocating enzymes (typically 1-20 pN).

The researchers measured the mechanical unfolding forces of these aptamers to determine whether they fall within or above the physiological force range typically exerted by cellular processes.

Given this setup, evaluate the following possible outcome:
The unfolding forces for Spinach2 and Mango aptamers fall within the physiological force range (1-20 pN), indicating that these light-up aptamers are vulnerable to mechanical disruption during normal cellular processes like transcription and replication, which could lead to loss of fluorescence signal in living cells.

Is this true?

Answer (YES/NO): YES